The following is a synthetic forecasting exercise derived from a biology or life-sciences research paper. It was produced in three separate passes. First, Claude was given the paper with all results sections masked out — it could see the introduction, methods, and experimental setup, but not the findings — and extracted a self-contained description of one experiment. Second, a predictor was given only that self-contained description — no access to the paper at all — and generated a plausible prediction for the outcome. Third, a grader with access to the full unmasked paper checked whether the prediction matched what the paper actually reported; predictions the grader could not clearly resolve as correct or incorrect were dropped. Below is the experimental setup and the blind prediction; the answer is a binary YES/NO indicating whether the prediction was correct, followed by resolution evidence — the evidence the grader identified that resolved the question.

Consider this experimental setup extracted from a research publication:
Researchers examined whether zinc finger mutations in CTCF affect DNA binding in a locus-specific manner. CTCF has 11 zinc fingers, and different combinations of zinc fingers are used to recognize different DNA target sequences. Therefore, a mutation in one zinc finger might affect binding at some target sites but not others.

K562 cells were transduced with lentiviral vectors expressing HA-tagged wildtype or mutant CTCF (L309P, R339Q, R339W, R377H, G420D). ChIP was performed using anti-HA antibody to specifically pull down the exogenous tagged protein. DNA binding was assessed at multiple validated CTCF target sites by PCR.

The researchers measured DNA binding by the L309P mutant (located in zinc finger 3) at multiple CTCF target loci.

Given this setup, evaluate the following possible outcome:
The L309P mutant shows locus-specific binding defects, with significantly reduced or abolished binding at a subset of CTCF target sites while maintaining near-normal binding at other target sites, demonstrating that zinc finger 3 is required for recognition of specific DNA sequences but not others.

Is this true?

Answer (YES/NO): NO